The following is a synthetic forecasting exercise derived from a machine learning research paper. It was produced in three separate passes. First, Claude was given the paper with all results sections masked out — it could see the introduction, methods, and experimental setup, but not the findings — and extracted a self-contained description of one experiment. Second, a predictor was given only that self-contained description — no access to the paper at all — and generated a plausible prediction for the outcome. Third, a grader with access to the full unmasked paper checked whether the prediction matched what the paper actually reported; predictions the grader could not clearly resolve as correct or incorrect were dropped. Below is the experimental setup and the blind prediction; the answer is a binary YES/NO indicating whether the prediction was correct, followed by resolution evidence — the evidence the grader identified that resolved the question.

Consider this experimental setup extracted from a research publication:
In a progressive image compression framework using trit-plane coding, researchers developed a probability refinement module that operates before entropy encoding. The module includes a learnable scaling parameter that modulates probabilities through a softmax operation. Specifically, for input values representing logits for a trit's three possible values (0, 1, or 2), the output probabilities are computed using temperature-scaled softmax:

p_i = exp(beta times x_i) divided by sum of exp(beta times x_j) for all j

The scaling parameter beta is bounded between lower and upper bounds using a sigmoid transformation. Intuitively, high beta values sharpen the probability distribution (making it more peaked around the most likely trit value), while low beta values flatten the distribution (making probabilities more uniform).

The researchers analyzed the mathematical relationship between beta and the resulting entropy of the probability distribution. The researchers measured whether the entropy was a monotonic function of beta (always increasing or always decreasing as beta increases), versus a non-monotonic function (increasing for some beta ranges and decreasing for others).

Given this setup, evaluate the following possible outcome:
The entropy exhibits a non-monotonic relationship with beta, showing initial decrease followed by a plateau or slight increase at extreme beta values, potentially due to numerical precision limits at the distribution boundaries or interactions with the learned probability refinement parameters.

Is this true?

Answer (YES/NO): NO